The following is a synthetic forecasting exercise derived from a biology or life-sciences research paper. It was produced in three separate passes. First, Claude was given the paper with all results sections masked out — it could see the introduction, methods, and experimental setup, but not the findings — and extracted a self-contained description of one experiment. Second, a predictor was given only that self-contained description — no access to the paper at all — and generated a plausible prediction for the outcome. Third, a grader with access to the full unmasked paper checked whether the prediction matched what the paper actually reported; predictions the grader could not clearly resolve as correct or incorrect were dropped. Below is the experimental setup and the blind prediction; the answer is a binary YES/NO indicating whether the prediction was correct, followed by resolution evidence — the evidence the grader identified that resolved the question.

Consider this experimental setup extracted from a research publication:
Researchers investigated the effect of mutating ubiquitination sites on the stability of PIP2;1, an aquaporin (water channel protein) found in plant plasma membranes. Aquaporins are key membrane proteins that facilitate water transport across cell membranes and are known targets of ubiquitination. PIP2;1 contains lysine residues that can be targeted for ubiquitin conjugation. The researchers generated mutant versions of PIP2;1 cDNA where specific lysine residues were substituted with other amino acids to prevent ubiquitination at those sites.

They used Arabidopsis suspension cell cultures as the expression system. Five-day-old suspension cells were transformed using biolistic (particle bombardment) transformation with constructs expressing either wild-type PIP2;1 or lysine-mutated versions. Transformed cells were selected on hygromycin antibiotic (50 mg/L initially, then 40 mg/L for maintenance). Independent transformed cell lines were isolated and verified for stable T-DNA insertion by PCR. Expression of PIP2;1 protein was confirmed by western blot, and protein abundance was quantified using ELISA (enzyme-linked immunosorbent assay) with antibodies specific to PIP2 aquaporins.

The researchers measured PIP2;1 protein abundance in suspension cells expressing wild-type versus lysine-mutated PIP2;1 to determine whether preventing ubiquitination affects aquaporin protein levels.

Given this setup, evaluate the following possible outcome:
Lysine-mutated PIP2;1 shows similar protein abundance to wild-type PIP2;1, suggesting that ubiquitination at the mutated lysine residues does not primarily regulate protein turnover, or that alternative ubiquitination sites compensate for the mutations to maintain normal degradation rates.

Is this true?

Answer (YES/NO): NO